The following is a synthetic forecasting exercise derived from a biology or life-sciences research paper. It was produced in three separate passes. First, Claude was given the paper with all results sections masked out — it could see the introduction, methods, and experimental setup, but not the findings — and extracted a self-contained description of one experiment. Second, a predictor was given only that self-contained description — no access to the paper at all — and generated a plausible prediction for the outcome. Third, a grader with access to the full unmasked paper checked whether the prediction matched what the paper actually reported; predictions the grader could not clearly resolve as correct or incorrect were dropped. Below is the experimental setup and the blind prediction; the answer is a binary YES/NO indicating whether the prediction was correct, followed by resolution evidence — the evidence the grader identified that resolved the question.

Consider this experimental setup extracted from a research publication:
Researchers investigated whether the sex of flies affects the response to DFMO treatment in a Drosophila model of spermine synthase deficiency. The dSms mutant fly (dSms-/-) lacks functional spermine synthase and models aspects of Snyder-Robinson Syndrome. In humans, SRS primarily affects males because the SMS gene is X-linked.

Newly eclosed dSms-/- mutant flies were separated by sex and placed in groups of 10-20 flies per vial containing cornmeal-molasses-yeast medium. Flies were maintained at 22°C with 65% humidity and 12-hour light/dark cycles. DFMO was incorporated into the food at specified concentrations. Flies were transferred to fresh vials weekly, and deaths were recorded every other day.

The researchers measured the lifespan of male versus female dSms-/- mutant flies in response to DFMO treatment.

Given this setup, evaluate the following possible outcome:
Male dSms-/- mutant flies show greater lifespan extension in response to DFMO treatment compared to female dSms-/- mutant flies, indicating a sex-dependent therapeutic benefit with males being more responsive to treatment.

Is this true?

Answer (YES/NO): YES